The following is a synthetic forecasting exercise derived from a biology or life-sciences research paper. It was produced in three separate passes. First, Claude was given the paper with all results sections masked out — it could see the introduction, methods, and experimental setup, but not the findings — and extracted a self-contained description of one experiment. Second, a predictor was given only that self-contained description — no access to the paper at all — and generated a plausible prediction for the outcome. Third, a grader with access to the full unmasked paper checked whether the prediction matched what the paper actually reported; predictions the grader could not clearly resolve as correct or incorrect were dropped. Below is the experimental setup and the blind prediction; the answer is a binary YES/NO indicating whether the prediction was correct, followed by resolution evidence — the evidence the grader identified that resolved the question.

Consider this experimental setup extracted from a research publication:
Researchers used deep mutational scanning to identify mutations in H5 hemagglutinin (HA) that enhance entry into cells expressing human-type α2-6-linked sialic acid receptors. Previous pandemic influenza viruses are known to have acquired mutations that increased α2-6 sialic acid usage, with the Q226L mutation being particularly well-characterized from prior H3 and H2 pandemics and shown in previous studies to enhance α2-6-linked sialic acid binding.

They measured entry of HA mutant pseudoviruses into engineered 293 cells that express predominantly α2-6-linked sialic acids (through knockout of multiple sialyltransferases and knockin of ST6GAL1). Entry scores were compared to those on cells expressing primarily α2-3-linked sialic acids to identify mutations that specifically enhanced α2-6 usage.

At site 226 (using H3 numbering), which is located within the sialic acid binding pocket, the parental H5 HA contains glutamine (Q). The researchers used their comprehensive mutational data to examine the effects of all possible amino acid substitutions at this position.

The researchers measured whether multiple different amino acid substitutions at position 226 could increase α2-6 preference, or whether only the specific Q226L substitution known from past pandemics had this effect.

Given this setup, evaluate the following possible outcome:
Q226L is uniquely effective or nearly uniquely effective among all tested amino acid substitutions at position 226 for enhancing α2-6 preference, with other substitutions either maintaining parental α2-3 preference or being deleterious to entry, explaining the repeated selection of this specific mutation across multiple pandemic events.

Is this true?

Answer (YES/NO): NO